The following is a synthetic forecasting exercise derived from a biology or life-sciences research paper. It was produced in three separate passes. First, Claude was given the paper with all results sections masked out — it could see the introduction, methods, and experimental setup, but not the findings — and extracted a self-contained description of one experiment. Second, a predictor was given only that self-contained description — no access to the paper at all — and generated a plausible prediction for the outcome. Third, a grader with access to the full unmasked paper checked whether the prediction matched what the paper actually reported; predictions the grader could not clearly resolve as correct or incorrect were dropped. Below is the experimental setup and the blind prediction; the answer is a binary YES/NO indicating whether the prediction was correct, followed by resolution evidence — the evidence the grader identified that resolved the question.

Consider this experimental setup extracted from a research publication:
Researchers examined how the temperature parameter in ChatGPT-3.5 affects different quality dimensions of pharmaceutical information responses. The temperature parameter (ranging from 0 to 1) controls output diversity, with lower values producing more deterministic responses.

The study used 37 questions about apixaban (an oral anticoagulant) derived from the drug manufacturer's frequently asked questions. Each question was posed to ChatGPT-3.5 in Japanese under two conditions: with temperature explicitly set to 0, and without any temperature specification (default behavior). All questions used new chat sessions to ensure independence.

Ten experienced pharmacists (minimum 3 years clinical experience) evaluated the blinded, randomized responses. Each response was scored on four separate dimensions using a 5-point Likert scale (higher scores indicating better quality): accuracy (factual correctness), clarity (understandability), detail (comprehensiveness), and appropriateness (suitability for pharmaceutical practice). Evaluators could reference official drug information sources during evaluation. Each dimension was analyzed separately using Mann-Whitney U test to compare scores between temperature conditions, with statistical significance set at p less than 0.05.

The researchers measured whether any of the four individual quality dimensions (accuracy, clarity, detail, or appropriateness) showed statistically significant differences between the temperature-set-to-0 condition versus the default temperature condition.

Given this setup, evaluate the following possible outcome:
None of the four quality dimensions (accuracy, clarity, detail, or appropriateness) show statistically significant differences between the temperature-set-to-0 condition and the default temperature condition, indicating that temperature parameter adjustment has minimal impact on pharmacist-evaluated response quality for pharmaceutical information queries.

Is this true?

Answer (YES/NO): NO